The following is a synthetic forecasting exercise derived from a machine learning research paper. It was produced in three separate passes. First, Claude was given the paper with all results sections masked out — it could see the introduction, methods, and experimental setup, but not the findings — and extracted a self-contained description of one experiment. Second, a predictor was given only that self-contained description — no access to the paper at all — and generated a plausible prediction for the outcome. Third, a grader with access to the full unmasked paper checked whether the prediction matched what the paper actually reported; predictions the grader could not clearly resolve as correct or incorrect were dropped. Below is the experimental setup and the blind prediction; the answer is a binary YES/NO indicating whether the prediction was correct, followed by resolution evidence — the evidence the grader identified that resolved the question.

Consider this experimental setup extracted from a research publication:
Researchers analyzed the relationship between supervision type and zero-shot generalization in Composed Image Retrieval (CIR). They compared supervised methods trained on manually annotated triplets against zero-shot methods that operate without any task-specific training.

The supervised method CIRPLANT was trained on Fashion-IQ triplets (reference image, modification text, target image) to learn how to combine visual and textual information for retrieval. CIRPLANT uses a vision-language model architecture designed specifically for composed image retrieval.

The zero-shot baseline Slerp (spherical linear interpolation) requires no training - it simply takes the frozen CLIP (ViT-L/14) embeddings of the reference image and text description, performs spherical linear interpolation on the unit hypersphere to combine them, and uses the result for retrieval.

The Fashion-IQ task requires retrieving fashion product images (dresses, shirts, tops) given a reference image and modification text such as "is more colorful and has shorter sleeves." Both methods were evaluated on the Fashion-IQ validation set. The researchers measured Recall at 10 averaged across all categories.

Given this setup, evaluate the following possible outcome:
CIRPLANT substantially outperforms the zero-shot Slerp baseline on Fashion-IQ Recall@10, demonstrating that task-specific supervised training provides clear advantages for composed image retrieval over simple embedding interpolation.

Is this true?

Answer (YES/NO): NO